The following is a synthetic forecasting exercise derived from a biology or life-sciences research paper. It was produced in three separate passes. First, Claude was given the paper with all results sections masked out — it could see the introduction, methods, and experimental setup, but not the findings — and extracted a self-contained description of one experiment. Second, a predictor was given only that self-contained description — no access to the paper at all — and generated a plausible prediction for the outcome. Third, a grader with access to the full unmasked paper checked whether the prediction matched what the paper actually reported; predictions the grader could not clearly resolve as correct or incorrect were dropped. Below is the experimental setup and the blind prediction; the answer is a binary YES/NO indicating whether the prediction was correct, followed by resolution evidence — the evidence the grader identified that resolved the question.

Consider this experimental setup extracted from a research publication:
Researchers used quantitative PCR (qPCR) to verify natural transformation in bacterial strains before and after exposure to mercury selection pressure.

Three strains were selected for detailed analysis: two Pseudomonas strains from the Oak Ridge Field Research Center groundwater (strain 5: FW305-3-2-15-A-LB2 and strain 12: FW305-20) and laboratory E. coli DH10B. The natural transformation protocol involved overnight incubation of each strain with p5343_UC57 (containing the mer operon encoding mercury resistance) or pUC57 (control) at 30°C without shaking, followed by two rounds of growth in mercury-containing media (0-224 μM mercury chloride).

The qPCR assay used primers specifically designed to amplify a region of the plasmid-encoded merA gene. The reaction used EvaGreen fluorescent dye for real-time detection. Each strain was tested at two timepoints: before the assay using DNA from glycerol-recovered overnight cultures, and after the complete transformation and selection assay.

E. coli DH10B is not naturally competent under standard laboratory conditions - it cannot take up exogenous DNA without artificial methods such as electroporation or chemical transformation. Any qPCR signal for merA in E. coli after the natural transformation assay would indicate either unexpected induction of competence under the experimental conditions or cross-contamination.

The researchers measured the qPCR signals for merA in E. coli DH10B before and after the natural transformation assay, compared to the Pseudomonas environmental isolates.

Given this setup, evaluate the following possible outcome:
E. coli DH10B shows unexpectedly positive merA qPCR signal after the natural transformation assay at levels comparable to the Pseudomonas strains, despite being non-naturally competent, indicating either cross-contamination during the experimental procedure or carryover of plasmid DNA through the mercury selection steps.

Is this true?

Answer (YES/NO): NO